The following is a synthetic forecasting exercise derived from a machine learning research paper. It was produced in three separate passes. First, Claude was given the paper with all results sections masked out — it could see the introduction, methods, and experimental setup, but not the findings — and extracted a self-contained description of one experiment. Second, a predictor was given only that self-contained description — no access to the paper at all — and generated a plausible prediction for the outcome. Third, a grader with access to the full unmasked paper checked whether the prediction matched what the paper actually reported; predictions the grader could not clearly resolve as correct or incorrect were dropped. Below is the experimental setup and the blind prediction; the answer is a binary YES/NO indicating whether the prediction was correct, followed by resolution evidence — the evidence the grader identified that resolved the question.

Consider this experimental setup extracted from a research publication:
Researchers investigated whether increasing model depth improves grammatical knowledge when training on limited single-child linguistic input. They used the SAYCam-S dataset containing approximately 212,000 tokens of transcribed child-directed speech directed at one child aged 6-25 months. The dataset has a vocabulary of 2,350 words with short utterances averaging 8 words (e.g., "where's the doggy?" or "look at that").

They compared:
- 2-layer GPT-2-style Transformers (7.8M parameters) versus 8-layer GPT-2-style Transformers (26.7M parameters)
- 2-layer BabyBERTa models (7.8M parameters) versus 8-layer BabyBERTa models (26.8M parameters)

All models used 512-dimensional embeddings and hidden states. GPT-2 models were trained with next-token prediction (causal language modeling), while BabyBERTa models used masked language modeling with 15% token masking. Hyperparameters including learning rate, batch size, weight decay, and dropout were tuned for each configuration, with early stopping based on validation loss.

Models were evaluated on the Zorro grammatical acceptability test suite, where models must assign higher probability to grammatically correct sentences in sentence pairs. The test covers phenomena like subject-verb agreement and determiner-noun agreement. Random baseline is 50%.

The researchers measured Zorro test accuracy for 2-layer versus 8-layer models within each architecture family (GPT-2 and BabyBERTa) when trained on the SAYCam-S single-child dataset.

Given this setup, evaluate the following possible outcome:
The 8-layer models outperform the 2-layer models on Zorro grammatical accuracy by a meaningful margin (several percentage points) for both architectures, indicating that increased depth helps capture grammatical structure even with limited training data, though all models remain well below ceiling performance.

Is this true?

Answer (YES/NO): NO